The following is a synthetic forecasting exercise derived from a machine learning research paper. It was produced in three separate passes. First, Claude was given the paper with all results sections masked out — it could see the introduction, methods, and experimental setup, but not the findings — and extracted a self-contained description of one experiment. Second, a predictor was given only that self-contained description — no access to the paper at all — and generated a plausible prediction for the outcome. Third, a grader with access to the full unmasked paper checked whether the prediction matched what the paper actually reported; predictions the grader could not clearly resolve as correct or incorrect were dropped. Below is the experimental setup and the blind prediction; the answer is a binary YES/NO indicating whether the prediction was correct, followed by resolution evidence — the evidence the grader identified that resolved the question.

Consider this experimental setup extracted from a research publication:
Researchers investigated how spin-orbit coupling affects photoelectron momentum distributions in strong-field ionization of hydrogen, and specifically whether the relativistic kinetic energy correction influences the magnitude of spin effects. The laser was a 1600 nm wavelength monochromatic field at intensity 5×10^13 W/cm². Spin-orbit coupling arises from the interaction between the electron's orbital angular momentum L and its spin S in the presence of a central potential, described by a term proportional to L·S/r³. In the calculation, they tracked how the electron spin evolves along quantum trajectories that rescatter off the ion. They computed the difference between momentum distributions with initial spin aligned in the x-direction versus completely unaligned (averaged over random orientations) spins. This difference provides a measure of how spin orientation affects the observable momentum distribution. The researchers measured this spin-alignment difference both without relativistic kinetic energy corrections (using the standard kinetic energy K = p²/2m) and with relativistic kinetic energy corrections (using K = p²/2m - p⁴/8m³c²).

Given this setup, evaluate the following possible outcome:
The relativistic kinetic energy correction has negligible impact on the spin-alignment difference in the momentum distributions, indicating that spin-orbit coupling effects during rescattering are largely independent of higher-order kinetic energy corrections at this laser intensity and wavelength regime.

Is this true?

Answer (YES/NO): NO